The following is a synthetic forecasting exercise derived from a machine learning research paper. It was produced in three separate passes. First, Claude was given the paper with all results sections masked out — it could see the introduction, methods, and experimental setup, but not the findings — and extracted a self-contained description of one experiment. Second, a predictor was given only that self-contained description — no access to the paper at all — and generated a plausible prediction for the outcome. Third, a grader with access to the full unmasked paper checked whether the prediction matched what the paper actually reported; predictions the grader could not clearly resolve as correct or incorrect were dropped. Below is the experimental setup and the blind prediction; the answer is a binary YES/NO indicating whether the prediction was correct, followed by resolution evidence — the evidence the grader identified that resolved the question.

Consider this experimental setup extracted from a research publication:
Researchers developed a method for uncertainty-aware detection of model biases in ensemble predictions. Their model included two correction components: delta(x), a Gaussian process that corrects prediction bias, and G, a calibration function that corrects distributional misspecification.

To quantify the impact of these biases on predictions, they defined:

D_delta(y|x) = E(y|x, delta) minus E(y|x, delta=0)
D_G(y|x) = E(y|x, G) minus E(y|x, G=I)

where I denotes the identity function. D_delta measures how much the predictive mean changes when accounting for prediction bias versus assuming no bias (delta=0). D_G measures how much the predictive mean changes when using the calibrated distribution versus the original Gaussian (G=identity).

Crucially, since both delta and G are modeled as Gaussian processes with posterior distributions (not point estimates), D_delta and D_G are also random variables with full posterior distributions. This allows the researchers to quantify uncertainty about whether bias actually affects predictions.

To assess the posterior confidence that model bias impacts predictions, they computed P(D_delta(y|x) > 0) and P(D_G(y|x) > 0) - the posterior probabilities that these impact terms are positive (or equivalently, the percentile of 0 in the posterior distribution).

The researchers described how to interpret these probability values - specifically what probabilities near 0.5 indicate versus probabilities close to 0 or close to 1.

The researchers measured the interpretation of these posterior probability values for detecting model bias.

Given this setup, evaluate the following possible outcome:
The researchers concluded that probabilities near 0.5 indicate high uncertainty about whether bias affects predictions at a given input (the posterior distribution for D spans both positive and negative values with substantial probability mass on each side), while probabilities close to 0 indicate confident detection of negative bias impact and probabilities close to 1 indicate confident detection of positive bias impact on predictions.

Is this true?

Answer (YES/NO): YES